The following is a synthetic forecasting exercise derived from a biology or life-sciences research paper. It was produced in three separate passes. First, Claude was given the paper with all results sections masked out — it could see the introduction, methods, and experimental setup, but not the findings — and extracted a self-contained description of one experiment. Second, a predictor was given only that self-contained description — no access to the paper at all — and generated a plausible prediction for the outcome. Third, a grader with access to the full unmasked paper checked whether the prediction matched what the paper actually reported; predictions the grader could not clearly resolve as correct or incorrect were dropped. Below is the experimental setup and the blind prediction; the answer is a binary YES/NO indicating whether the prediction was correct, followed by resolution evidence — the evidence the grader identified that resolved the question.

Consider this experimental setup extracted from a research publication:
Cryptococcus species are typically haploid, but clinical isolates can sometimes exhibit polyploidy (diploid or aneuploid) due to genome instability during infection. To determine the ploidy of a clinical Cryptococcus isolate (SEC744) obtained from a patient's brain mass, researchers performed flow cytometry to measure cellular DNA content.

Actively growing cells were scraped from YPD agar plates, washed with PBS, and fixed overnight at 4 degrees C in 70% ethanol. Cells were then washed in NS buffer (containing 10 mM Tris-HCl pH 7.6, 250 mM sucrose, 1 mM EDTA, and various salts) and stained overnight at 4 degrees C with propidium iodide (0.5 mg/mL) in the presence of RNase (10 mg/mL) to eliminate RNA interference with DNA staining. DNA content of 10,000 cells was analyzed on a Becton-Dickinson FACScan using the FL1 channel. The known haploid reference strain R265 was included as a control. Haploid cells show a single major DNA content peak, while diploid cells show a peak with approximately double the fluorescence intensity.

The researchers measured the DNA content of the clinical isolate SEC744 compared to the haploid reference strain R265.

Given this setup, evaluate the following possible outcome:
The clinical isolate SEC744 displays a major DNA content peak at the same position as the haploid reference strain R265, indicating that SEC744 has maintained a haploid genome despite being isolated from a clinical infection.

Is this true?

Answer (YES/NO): YES